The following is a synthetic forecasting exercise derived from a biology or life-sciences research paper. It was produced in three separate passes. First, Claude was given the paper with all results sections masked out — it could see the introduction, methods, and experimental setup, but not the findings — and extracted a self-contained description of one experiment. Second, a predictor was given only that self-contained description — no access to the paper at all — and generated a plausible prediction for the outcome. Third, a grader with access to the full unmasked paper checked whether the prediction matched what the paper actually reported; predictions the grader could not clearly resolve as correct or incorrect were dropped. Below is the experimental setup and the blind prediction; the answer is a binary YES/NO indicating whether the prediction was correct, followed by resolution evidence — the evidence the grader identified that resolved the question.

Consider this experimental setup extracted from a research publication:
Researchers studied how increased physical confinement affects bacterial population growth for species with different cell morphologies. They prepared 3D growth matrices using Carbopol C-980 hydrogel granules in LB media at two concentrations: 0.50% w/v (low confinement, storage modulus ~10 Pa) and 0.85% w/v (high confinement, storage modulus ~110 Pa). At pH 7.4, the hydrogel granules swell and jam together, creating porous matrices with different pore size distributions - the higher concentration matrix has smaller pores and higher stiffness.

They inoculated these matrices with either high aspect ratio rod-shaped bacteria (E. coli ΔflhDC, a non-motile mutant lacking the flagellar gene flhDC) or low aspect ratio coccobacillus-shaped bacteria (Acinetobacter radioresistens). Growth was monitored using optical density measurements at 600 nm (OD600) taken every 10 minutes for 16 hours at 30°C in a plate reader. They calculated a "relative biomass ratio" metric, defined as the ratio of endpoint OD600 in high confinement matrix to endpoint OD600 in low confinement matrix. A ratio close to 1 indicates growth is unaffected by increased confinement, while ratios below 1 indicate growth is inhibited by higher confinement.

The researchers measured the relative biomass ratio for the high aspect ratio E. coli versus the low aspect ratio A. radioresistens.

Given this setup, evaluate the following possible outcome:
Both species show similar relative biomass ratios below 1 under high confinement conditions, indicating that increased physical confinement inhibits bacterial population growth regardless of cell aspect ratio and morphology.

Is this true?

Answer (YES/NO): NO